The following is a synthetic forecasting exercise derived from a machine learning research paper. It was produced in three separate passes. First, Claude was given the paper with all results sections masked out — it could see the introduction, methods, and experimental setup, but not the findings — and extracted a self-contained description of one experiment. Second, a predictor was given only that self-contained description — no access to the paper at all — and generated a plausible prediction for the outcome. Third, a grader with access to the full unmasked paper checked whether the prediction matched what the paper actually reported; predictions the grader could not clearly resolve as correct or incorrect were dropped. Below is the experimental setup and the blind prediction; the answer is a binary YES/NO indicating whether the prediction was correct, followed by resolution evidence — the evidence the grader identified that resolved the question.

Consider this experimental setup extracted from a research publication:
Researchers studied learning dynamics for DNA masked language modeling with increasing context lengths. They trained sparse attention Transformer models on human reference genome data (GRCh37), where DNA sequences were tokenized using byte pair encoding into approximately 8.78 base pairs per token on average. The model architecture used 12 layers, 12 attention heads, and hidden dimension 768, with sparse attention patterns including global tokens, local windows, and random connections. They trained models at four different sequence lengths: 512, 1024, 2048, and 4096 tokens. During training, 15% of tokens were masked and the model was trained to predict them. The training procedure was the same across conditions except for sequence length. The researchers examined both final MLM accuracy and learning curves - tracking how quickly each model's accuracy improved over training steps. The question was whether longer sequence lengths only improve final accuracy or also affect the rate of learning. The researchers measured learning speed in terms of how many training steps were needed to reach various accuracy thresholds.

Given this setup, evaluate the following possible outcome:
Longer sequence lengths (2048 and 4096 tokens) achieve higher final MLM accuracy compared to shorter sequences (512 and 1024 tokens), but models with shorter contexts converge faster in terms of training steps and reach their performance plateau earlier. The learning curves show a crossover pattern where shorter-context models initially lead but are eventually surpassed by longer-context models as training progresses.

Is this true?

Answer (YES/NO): NO